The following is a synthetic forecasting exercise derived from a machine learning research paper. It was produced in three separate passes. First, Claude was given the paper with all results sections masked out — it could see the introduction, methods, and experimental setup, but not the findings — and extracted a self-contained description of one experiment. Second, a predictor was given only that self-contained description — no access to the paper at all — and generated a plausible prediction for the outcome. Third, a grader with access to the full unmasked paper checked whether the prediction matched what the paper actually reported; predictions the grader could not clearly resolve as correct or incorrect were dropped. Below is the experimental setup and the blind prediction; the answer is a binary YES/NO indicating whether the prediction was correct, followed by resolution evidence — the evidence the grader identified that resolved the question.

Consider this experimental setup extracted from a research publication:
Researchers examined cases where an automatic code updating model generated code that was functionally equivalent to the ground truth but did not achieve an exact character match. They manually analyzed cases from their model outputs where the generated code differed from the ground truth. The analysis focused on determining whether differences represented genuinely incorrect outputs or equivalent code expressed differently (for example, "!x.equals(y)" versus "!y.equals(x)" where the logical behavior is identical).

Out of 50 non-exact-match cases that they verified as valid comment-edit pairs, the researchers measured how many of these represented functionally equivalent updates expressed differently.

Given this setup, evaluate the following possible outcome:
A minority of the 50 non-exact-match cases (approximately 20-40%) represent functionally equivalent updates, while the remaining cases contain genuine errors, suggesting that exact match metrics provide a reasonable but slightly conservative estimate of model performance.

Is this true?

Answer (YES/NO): NO